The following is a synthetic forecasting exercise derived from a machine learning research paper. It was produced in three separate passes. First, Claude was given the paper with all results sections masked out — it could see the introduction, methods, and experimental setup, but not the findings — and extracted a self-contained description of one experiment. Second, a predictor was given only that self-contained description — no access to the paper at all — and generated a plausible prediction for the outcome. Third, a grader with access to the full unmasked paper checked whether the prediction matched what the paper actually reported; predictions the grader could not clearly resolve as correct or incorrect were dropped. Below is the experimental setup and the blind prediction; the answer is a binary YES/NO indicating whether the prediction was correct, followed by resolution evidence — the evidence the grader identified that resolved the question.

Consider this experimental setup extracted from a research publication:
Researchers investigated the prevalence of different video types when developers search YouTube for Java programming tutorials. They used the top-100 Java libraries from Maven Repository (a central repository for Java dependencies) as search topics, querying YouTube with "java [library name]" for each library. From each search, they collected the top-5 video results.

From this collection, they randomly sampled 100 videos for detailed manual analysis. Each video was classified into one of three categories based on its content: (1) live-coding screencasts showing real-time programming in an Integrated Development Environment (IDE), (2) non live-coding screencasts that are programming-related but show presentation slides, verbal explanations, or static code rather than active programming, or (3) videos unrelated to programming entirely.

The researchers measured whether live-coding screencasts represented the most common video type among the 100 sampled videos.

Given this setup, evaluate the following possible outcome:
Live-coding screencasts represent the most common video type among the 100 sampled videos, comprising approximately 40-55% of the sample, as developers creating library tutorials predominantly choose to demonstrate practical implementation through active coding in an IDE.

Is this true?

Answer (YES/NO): NO